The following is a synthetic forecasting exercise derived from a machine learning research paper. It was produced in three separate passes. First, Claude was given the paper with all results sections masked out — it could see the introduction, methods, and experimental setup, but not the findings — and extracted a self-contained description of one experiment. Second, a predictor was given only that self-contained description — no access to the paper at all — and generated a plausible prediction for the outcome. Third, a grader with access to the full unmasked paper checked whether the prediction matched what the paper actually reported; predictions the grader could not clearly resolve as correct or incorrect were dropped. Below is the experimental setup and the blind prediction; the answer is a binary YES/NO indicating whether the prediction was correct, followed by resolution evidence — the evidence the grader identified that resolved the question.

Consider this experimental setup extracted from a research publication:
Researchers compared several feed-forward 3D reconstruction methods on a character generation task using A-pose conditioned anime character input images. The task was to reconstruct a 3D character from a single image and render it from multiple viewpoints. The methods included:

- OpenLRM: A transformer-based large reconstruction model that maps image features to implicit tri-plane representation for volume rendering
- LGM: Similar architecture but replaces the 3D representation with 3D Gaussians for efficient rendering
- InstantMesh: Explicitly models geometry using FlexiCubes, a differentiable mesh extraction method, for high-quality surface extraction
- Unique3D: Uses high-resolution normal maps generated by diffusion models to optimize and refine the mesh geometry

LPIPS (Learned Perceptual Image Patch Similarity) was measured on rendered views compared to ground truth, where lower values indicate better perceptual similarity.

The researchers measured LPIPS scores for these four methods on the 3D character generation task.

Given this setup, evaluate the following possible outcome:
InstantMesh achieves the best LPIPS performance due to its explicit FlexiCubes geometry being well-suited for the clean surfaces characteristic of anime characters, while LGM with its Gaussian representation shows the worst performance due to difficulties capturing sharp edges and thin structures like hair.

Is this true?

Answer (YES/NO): NO